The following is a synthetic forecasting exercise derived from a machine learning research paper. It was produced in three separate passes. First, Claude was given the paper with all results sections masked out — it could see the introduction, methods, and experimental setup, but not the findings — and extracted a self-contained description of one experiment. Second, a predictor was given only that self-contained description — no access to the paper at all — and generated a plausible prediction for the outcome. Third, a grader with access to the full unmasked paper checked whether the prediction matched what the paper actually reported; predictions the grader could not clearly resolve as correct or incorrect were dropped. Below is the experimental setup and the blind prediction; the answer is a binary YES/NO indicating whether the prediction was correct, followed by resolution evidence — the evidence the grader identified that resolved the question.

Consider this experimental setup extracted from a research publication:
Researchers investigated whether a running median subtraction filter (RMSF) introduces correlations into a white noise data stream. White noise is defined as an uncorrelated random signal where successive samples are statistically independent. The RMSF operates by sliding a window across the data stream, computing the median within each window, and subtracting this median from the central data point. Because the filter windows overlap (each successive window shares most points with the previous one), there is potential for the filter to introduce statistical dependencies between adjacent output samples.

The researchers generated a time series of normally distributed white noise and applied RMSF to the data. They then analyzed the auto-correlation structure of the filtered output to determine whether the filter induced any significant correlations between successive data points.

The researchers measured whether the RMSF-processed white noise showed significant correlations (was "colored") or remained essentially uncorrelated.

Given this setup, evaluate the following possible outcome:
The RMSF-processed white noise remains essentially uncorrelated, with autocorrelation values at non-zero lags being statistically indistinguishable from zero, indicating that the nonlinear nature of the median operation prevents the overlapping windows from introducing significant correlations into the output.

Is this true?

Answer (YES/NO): YES